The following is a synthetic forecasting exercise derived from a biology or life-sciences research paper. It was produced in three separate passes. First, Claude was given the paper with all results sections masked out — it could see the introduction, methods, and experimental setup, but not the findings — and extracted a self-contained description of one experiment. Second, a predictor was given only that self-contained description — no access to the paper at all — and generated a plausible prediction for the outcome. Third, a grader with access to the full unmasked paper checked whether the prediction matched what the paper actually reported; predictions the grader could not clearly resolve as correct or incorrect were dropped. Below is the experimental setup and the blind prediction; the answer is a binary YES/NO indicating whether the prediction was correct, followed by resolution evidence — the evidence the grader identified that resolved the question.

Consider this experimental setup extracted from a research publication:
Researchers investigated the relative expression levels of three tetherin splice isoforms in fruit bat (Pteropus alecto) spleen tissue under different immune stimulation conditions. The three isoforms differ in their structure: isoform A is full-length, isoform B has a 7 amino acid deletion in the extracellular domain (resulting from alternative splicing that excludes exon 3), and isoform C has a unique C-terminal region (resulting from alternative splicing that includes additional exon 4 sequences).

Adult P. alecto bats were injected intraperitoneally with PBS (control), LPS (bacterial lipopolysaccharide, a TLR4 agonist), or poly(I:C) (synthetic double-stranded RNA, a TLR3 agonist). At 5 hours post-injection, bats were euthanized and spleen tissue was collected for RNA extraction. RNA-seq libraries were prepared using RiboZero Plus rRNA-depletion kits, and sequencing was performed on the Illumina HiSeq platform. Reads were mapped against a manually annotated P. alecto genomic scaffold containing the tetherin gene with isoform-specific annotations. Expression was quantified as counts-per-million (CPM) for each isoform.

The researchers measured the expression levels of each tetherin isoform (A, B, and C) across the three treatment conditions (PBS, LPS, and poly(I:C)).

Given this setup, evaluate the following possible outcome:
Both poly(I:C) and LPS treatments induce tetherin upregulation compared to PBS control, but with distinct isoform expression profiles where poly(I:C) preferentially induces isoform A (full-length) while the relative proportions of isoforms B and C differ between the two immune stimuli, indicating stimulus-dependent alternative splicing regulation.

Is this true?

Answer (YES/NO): NO